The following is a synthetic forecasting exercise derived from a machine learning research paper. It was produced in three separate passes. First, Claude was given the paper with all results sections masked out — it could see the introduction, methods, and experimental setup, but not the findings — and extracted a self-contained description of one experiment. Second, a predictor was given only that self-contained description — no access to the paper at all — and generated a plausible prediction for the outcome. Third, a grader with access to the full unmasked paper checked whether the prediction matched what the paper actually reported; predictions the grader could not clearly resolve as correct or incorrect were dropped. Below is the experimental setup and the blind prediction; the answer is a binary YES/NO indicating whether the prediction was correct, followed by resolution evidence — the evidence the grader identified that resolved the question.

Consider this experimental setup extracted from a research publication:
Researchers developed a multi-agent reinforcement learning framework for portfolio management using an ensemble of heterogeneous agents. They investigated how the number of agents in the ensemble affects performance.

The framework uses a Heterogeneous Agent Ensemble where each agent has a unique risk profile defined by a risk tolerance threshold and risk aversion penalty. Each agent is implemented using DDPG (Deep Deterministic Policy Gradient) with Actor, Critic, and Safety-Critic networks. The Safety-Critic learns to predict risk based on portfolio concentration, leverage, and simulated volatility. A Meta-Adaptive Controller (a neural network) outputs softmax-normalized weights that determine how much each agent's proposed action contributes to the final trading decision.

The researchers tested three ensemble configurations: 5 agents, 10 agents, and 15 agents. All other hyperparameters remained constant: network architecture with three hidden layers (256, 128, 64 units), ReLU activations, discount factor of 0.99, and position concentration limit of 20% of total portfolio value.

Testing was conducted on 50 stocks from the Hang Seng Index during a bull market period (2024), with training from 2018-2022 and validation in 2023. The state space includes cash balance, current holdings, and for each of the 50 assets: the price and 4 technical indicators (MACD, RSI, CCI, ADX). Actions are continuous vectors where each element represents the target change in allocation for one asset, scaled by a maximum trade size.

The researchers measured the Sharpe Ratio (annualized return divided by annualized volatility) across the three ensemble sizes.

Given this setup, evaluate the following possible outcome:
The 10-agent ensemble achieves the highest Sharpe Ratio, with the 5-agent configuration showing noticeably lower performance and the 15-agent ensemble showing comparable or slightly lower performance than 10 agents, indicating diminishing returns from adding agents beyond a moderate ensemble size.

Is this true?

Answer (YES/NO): NO